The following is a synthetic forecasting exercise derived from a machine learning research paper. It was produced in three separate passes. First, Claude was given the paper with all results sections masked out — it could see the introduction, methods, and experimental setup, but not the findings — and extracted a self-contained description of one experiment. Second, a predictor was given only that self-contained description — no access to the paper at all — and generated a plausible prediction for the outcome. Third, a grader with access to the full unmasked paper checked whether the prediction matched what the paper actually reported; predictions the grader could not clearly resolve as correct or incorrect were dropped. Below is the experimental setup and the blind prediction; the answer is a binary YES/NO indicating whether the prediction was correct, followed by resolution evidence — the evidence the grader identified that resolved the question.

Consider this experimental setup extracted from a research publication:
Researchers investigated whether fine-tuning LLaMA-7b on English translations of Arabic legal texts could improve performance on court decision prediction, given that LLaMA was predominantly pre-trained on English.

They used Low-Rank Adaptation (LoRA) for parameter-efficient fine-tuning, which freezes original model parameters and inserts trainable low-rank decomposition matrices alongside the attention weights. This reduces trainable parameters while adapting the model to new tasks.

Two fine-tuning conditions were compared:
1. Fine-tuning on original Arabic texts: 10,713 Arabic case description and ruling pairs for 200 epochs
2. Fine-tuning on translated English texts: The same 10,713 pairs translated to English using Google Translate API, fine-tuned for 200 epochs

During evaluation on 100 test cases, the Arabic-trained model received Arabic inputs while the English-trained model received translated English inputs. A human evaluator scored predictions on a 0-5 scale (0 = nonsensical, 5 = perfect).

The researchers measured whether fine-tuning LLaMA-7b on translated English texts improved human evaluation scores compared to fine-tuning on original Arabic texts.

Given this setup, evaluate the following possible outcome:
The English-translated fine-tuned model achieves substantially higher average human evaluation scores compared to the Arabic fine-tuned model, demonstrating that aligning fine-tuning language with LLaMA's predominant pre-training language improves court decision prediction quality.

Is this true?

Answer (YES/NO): NO